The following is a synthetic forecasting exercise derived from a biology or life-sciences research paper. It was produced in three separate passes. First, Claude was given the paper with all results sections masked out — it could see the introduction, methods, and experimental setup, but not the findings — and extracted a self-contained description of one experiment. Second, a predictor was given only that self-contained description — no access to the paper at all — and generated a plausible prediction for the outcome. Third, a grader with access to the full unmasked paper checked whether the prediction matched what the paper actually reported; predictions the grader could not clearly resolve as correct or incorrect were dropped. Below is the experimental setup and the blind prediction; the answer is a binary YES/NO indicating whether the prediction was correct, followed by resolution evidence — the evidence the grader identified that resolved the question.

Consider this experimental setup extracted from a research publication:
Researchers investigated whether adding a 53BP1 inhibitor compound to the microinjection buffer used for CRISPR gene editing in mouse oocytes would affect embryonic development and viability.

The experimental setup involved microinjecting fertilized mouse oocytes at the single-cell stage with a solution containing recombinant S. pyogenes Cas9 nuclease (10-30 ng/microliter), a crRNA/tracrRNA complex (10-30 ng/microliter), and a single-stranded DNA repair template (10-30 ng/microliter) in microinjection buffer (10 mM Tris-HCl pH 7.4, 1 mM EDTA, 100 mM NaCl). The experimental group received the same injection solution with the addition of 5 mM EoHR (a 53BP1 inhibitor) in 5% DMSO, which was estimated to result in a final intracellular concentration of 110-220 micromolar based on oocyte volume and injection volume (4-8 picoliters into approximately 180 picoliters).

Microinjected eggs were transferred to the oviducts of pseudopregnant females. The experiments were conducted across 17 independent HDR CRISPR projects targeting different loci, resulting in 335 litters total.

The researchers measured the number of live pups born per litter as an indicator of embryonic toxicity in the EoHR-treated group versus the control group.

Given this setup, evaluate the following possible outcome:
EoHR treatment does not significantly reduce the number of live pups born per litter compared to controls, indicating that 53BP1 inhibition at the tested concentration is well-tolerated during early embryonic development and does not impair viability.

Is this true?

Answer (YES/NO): YES